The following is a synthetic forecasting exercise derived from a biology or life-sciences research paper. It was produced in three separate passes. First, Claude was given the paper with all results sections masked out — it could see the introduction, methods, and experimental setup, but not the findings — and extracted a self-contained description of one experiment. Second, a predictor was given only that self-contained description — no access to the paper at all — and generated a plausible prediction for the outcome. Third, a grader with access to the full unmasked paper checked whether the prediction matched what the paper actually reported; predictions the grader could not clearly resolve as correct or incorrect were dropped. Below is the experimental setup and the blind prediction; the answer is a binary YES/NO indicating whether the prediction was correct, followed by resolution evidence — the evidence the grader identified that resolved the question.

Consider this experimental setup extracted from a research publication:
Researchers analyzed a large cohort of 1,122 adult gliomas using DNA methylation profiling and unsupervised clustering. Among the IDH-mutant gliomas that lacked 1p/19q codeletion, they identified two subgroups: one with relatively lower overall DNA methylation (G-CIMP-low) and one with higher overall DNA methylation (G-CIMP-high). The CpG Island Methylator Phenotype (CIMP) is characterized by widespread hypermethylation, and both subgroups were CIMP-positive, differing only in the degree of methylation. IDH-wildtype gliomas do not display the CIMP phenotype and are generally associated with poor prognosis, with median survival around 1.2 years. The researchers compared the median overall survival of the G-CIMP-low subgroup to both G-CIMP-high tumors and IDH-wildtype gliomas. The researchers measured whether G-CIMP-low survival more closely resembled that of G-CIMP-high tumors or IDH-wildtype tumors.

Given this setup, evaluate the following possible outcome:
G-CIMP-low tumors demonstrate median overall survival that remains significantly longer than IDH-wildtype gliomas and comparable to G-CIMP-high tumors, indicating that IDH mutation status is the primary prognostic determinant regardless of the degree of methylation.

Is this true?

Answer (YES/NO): NO